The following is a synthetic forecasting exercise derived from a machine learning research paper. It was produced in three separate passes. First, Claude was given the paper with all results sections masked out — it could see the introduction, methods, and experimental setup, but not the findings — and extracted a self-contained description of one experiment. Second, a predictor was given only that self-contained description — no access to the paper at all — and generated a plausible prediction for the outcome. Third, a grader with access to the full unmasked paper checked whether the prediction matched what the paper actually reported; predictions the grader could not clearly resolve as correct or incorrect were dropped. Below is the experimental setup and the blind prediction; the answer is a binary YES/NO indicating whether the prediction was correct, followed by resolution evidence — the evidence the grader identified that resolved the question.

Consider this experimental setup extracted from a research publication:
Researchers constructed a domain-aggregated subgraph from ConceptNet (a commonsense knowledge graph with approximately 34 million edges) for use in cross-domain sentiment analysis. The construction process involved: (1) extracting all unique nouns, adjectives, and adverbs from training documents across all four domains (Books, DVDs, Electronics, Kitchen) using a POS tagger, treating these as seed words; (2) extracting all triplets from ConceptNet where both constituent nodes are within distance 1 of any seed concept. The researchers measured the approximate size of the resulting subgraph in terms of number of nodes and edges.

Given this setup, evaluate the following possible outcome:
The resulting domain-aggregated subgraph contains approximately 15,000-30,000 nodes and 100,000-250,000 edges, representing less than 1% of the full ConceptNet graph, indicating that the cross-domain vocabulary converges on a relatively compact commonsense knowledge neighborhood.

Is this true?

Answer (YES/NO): NO